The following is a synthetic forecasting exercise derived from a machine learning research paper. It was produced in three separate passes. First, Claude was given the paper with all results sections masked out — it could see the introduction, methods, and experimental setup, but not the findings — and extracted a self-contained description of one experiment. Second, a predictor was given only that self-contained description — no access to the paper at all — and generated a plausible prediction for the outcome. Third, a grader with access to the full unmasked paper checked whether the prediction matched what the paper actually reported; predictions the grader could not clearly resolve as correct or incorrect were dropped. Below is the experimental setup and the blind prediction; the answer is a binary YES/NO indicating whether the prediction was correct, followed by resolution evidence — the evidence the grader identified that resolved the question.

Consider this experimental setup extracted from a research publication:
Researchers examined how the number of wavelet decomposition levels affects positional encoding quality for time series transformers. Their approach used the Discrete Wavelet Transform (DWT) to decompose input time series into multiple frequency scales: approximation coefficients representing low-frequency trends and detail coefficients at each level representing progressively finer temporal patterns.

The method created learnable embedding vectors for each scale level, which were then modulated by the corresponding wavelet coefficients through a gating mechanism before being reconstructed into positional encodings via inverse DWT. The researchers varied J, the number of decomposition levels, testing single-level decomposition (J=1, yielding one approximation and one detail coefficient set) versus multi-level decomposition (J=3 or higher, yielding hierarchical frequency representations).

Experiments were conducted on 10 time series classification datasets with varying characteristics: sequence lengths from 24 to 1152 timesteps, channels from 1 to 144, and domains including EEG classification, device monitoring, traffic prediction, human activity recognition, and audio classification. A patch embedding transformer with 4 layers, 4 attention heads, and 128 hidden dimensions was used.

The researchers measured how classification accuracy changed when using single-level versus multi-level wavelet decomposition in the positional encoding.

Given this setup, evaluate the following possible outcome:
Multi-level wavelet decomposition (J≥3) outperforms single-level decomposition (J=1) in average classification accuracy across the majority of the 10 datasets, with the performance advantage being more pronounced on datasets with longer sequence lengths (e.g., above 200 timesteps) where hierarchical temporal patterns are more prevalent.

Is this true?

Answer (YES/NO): NO